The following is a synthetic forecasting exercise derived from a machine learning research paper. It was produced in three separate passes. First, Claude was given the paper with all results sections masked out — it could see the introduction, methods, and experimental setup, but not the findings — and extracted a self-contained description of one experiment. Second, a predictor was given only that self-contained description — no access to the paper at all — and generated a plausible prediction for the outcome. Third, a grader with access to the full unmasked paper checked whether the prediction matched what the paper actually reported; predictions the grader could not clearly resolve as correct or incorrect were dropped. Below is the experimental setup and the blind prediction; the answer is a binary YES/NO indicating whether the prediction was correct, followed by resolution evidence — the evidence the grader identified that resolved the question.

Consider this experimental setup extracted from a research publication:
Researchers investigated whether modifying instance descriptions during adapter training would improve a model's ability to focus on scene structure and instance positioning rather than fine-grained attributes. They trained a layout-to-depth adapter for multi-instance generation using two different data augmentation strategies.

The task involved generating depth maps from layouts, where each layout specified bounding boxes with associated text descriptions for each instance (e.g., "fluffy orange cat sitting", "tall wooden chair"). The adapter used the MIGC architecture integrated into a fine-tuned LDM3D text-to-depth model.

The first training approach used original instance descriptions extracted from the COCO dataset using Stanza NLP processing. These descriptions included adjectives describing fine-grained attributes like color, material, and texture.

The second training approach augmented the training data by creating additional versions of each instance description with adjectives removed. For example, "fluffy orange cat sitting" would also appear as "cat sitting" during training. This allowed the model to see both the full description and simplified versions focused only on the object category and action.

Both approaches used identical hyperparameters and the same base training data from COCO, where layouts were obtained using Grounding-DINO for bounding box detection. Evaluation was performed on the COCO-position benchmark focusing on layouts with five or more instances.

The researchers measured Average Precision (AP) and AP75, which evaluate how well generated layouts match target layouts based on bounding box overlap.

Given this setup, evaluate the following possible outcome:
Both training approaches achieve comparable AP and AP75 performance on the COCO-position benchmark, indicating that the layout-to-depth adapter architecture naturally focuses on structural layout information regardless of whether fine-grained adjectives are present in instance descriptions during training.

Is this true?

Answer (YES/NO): NO